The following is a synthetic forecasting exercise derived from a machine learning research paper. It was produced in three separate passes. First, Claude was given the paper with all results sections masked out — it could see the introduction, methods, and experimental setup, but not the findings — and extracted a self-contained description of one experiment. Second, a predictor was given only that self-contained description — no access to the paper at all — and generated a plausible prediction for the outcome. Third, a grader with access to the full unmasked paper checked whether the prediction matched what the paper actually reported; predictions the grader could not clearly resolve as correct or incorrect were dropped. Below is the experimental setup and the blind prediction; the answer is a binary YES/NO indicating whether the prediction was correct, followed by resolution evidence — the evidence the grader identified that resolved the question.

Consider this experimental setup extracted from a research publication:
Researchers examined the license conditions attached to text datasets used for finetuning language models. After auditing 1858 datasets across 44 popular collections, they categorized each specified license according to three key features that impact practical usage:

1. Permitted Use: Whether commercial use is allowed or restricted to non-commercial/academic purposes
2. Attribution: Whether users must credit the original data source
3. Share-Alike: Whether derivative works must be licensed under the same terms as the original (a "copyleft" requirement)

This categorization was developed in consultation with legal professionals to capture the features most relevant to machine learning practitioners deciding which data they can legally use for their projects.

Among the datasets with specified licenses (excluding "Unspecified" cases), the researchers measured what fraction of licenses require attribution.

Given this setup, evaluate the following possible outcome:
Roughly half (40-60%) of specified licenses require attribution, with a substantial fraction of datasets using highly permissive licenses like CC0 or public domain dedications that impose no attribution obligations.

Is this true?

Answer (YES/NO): NO